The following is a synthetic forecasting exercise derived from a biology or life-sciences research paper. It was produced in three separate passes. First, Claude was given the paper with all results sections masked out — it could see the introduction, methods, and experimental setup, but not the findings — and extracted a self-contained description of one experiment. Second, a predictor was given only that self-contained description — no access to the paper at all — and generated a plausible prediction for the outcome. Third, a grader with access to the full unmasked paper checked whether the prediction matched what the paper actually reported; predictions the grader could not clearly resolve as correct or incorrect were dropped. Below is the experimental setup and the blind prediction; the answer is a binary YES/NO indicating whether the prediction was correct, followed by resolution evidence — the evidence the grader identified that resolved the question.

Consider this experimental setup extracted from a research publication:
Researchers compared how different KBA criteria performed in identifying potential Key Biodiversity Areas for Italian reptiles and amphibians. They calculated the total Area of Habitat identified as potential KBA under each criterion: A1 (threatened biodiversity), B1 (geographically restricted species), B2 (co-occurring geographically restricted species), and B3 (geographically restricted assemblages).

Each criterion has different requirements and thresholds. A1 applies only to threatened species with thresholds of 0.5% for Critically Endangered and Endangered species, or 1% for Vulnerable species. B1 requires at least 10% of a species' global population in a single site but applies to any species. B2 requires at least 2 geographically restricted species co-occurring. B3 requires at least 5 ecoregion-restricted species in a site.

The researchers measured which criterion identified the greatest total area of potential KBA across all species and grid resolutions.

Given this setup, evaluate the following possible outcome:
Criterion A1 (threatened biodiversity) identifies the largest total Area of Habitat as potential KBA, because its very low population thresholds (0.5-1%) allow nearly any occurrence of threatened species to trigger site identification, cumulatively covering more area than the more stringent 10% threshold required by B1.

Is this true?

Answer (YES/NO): YES